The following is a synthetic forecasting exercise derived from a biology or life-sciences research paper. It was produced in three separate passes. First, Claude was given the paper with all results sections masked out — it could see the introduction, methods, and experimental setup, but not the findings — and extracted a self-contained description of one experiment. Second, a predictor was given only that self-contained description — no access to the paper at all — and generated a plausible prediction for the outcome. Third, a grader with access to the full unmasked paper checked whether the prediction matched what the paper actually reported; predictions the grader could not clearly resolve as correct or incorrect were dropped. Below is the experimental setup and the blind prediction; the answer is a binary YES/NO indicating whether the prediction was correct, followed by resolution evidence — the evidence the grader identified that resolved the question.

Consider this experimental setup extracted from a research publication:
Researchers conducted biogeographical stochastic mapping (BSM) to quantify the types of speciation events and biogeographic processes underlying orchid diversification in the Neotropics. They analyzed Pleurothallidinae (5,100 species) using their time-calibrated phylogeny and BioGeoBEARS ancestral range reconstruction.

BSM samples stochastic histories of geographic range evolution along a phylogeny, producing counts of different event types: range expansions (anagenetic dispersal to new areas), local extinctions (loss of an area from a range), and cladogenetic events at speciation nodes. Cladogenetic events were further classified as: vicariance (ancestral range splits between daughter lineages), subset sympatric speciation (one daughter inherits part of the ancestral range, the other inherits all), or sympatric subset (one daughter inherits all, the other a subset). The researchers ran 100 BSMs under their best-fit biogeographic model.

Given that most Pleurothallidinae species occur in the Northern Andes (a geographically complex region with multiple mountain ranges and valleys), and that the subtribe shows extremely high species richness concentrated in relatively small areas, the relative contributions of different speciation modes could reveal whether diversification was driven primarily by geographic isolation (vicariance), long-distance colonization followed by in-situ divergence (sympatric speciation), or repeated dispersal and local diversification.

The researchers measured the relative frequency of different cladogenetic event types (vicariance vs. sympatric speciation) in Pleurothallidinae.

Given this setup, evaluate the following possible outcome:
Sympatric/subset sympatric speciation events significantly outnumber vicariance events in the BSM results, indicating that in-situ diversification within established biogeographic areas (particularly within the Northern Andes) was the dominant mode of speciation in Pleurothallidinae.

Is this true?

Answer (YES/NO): YES